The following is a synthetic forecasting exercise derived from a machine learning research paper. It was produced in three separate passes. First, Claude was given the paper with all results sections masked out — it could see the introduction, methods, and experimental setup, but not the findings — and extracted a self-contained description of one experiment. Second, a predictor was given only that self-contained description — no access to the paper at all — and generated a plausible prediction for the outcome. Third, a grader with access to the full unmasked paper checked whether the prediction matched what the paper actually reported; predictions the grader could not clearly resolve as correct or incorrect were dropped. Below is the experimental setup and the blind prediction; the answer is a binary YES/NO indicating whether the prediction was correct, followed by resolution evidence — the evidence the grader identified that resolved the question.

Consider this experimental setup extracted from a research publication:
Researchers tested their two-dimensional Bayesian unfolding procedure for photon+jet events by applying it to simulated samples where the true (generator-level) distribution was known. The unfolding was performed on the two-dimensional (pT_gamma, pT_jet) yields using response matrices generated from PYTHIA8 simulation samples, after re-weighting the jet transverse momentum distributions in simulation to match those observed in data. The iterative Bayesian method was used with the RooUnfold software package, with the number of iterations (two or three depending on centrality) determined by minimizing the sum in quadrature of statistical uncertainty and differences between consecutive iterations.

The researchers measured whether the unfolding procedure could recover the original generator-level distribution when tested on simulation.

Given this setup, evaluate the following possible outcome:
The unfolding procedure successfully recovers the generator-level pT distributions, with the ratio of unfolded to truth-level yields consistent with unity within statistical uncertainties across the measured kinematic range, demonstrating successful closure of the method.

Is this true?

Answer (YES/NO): YES